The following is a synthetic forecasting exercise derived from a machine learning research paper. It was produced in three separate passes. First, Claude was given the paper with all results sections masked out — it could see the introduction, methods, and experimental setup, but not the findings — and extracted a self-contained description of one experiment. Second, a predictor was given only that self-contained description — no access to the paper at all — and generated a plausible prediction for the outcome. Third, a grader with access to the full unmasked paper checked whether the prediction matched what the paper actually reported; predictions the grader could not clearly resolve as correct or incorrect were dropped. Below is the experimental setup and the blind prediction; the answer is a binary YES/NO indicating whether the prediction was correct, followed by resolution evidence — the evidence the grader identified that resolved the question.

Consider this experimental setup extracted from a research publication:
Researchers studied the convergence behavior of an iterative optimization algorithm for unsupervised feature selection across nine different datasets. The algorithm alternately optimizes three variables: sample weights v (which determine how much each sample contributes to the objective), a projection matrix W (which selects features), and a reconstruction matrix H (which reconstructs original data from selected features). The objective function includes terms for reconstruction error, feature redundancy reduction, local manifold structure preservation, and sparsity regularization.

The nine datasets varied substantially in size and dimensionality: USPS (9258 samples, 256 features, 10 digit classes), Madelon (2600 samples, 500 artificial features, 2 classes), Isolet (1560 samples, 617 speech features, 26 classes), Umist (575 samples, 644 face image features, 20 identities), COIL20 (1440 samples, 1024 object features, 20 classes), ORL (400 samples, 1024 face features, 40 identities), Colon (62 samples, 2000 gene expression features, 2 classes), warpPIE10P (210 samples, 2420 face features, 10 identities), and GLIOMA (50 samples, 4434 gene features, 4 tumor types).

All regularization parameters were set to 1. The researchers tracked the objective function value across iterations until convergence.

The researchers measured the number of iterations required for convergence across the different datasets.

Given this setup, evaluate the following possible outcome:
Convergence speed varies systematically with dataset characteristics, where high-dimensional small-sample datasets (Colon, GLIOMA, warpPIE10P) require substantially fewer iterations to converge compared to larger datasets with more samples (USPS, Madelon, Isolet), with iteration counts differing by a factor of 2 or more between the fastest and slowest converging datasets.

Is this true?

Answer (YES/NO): NO